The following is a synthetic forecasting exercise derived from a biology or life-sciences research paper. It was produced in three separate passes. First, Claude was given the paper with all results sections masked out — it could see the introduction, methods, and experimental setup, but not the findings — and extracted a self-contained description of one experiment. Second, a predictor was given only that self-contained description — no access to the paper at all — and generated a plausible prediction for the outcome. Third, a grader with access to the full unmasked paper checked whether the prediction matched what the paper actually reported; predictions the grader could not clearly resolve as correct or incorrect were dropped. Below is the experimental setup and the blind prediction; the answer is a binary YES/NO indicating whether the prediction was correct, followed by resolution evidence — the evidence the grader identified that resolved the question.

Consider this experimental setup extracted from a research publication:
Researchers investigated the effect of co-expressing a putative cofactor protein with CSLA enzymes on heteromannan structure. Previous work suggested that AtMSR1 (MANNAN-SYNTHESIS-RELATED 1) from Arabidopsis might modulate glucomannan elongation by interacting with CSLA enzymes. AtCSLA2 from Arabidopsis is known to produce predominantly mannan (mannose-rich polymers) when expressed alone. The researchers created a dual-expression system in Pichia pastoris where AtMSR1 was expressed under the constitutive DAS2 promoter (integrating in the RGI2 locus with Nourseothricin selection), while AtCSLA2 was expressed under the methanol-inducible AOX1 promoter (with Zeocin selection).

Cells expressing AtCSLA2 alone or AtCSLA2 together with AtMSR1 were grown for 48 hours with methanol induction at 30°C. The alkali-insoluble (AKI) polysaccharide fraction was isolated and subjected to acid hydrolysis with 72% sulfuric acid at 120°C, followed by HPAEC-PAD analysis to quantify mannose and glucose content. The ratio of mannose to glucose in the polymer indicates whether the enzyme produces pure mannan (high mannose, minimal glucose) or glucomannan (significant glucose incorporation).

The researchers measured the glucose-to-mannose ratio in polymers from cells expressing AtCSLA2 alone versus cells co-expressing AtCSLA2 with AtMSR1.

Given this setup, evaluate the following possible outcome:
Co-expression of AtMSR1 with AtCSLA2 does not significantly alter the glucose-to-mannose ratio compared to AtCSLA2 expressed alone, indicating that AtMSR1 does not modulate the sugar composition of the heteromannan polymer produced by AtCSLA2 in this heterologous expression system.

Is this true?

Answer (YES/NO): NO